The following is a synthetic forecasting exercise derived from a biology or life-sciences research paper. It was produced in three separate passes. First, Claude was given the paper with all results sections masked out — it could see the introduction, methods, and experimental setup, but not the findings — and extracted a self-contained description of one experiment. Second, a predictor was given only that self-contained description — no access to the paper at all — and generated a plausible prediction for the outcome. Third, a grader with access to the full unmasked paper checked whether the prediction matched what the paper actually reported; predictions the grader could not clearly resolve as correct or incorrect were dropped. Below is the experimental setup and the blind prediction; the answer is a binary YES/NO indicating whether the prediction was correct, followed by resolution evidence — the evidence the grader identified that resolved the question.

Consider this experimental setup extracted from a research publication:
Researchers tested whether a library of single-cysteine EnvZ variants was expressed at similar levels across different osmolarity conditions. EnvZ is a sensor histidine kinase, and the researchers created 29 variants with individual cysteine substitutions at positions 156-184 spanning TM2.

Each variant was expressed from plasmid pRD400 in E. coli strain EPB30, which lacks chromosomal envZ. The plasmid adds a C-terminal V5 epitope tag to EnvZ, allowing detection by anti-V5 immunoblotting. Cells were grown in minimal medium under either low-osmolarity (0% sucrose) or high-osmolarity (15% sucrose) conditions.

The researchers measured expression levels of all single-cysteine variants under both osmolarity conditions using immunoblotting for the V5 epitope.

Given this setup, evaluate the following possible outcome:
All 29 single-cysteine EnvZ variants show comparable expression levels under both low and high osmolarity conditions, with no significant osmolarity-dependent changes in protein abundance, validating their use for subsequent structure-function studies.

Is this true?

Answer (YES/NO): NO